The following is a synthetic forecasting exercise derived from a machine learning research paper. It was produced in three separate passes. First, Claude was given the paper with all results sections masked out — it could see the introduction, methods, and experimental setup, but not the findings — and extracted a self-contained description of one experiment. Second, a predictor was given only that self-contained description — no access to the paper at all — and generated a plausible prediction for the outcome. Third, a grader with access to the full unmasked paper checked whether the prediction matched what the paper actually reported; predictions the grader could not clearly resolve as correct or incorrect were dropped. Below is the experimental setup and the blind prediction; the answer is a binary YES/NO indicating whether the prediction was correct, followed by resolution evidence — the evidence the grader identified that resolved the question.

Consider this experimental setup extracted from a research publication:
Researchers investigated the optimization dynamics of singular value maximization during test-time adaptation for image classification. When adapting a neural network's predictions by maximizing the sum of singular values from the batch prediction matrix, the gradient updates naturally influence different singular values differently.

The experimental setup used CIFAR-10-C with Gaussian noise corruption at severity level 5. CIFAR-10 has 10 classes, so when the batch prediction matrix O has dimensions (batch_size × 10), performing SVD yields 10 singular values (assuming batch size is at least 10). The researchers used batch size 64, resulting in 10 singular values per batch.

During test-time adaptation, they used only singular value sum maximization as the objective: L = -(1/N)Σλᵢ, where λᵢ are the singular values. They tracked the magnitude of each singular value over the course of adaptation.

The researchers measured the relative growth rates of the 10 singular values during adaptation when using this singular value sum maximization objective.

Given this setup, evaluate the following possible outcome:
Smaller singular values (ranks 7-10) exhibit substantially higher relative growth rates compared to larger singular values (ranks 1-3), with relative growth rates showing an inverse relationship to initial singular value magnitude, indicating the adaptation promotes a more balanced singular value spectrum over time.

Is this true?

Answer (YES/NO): NO